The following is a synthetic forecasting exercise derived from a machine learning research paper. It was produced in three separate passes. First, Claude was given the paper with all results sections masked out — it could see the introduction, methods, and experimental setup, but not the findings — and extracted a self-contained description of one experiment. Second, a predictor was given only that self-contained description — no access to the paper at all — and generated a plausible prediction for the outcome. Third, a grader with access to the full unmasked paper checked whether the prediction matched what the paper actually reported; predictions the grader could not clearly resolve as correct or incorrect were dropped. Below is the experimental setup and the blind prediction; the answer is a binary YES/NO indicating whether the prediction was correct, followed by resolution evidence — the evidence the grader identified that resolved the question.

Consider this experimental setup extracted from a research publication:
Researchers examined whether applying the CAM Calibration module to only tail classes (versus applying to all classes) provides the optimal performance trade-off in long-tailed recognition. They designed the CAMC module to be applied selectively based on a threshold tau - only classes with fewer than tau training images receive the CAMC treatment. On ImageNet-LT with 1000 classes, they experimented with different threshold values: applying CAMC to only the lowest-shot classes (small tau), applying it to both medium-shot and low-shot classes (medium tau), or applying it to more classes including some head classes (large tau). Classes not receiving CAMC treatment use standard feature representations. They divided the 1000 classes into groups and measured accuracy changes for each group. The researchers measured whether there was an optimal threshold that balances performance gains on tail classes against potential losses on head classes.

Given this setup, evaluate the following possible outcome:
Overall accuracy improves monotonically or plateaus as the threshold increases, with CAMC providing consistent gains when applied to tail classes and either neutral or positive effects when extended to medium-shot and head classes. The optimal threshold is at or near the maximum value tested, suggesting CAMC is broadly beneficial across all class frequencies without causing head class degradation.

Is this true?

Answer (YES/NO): NO